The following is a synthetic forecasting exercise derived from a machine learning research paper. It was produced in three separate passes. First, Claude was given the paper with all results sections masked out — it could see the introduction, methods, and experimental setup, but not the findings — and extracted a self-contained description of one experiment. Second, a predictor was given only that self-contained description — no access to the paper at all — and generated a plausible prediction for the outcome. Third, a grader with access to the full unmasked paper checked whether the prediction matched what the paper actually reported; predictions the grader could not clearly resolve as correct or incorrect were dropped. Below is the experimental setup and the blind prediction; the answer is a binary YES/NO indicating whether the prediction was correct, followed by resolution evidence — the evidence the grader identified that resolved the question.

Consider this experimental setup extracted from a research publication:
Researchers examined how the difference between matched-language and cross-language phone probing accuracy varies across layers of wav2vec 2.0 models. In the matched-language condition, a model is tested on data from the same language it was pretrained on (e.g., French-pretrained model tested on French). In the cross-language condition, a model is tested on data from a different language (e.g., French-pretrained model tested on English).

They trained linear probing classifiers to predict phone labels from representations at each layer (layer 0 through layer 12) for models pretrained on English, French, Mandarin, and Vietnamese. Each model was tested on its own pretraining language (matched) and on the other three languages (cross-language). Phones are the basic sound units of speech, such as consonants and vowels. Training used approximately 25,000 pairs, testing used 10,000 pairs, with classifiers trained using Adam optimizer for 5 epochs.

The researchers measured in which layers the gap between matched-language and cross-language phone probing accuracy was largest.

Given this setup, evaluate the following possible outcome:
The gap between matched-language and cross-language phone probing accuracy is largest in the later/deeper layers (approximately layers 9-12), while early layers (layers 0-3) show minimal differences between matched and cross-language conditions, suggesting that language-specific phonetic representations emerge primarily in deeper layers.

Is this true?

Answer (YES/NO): NO